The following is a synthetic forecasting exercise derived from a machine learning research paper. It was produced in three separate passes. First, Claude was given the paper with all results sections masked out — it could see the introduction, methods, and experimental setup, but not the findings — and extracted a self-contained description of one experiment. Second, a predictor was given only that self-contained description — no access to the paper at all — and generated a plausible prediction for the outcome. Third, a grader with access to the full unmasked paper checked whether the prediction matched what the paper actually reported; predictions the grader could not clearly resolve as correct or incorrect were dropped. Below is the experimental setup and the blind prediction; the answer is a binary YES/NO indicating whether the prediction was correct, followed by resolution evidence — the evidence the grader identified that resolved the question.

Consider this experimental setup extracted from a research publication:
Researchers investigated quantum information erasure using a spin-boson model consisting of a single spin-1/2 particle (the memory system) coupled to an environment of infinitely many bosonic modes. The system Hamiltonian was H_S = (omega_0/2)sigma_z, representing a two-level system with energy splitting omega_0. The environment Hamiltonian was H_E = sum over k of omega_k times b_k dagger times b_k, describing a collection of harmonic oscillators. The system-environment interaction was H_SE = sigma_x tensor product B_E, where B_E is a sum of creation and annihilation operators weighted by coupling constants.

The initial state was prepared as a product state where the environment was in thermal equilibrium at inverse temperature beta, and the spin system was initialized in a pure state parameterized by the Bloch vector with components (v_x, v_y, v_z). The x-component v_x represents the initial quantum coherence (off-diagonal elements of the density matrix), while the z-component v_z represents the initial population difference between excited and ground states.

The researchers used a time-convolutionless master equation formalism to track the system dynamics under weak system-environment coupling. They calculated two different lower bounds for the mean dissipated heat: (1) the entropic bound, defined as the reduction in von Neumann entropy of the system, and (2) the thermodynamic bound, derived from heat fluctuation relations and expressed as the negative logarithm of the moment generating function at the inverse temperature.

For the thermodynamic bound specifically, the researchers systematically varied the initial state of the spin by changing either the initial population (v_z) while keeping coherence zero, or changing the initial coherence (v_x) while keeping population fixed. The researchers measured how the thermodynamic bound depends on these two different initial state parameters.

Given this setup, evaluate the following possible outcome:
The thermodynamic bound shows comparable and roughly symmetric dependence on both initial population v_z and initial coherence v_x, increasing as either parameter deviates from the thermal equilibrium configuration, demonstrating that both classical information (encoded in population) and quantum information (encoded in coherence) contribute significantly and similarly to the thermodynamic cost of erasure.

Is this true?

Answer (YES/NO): NO